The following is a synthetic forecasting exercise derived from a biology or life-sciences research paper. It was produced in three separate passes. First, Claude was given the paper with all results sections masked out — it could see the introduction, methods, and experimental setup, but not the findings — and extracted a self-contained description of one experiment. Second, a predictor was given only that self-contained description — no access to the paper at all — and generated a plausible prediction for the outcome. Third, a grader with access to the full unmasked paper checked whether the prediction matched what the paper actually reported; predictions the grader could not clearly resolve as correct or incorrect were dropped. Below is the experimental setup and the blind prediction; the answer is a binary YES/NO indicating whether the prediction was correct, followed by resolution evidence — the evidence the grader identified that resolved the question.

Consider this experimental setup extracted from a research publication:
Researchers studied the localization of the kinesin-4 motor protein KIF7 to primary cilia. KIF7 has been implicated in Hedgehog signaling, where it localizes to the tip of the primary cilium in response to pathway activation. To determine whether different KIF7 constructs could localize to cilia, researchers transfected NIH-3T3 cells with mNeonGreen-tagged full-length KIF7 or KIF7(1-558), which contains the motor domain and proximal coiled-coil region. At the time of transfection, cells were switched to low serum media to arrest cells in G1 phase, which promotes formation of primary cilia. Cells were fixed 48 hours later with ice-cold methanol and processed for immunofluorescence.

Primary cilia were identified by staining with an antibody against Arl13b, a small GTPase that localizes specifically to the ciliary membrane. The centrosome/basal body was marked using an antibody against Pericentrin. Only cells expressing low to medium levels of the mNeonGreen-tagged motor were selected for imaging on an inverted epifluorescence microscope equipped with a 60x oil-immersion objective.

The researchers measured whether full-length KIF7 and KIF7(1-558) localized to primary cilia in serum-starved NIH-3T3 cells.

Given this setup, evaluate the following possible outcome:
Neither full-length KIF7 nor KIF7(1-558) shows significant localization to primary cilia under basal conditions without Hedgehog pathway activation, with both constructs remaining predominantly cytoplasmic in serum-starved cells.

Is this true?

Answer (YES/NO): NO